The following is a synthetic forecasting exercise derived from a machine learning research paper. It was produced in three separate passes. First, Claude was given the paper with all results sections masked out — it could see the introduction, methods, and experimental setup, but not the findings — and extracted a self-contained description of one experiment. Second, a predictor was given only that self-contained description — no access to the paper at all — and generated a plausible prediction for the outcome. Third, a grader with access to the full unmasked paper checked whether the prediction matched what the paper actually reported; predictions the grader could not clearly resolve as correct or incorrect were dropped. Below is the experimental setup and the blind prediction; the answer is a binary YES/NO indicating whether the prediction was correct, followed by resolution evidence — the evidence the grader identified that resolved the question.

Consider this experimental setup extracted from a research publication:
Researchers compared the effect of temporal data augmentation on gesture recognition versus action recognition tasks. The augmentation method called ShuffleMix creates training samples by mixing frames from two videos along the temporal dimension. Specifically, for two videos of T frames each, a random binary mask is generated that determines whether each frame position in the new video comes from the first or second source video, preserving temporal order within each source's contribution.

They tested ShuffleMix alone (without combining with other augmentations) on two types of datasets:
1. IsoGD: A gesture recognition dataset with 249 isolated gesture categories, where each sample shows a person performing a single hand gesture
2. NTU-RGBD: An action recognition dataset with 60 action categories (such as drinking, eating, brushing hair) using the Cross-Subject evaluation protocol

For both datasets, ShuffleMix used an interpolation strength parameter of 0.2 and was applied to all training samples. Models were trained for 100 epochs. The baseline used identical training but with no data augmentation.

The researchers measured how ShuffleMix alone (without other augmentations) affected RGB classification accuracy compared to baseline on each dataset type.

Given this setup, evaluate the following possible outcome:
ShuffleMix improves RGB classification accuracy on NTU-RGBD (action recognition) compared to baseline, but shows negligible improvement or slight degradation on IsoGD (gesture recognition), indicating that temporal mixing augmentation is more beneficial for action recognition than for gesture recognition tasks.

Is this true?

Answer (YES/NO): NO